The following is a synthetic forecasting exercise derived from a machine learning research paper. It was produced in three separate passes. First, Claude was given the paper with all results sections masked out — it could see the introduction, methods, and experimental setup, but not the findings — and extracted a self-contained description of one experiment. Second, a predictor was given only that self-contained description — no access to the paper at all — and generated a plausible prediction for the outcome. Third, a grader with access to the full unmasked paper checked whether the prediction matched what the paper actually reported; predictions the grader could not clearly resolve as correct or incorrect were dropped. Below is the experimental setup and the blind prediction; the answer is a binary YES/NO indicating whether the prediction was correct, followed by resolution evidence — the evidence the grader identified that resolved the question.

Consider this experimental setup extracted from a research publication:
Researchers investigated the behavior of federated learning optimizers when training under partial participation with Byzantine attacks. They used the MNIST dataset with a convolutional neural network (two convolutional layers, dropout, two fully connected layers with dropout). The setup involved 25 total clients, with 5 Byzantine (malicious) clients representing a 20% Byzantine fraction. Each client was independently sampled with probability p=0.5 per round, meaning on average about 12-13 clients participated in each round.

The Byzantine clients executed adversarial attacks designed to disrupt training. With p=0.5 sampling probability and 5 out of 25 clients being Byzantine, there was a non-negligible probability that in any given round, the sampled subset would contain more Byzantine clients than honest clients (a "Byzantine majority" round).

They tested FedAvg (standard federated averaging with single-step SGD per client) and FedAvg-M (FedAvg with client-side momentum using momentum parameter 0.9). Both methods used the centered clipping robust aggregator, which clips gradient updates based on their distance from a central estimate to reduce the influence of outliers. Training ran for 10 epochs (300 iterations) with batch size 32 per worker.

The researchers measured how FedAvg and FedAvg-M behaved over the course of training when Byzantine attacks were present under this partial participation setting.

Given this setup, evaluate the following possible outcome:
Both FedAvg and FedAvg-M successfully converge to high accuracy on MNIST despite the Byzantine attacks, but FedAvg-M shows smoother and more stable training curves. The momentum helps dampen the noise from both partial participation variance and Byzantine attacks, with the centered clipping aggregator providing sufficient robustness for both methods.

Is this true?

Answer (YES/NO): NO